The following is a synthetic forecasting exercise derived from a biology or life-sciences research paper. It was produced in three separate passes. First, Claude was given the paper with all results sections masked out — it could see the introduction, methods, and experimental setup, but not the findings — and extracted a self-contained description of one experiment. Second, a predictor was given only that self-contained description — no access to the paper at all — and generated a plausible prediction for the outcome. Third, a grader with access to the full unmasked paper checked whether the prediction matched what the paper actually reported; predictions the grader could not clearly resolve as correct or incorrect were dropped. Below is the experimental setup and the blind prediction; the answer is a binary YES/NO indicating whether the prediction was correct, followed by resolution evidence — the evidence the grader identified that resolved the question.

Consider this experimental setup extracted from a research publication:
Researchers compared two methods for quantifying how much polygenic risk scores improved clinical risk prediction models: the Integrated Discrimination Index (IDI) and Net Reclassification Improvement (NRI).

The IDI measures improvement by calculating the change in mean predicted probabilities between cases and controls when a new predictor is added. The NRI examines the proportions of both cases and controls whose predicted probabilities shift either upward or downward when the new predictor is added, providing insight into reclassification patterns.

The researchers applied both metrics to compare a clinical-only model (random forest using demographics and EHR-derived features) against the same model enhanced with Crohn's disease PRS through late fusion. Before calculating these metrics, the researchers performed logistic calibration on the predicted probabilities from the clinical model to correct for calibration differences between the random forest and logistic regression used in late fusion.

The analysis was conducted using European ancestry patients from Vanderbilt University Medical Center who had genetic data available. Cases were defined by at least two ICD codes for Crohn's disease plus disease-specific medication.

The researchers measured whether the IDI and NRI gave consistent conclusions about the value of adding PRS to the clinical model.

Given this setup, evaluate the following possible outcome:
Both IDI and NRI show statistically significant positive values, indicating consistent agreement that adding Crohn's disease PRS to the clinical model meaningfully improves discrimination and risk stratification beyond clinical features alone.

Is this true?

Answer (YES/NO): NO